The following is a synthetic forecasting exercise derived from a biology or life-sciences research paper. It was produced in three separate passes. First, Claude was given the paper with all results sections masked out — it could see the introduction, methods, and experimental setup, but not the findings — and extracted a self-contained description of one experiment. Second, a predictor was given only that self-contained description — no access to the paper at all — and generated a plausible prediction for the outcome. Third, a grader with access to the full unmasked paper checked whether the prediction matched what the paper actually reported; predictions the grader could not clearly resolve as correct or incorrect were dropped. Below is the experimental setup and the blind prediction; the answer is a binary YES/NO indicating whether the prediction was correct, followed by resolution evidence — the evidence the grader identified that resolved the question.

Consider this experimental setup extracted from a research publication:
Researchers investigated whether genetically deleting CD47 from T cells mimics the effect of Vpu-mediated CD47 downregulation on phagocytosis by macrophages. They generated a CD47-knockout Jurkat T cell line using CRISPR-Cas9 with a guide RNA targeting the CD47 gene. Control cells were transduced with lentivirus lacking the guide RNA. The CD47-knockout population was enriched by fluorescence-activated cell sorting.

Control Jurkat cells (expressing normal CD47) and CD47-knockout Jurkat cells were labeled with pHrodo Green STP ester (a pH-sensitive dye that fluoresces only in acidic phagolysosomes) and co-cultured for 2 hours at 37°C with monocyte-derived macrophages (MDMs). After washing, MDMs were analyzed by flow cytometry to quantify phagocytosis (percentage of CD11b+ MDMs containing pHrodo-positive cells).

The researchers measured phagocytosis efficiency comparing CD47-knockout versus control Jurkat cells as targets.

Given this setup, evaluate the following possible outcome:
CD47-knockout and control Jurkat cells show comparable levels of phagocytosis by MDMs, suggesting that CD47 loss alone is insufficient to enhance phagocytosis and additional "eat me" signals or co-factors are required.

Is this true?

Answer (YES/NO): NO